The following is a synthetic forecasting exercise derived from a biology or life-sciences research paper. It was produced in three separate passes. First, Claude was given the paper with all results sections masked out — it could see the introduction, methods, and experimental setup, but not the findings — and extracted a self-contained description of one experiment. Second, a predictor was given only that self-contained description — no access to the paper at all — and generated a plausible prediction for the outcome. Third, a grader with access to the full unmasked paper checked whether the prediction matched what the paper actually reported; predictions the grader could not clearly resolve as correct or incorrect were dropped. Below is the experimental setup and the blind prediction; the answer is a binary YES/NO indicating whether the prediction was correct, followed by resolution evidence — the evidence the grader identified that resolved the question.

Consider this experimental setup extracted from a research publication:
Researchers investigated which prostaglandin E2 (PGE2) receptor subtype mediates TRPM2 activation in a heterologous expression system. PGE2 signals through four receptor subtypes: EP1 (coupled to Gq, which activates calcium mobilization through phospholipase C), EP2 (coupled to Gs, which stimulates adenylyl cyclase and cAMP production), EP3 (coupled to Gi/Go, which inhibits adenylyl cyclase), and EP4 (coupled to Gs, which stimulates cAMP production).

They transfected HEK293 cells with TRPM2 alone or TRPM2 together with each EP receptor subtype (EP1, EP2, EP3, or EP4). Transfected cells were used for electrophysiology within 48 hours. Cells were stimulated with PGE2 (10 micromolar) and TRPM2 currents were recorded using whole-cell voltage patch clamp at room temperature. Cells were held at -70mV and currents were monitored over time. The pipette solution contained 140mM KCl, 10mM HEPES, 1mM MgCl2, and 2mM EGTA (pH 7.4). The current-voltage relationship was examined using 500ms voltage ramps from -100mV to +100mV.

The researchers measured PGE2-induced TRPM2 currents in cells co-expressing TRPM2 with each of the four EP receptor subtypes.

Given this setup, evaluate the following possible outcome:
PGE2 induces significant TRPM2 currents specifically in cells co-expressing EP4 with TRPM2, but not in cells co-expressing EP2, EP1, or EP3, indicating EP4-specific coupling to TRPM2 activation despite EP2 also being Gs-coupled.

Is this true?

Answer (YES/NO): NO